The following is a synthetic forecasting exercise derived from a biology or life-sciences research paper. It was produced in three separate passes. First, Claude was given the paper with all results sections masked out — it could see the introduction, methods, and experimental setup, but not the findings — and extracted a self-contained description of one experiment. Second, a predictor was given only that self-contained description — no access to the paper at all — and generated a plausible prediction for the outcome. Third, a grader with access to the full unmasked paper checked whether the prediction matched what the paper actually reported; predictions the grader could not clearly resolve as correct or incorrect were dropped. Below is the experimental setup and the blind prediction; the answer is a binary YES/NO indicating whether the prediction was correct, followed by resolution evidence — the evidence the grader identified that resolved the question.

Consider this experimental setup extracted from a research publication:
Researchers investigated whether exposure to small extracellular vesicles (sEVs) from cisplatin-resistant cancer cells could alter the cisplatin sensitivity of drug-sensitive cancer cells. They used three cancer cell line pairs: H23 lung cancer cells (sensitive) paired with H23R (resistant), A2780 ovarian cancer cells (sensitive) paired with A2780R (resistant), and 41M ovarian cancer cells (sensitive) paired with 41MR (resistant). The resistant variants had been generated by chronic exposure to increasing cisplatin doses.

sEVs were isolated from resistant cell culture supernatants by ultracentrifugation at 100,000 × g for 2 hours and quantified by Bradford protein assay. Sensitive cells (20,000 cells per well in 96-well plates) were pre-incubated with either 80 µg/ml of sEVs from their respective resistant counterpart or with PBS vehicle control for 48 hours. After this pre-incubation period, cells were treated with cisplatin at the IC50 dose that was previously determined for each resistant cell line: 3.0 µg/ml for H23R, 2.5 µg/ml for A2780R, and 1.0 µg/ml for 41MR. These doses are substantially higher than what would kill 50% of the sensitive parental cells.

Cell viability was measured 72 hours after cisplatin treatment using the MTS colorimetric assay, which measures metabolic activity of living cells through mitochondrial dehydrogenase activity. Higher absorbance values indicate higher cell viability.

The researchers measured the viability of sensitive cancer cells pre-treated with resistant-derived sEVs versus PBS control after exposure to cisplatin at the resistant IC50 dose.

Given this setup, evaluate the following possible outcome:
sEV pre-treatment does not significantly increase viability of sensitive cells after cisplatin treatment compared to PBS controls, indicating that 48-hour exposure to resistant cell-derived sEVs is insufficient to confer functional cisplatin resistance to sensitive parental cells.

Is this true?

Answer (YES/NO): NO